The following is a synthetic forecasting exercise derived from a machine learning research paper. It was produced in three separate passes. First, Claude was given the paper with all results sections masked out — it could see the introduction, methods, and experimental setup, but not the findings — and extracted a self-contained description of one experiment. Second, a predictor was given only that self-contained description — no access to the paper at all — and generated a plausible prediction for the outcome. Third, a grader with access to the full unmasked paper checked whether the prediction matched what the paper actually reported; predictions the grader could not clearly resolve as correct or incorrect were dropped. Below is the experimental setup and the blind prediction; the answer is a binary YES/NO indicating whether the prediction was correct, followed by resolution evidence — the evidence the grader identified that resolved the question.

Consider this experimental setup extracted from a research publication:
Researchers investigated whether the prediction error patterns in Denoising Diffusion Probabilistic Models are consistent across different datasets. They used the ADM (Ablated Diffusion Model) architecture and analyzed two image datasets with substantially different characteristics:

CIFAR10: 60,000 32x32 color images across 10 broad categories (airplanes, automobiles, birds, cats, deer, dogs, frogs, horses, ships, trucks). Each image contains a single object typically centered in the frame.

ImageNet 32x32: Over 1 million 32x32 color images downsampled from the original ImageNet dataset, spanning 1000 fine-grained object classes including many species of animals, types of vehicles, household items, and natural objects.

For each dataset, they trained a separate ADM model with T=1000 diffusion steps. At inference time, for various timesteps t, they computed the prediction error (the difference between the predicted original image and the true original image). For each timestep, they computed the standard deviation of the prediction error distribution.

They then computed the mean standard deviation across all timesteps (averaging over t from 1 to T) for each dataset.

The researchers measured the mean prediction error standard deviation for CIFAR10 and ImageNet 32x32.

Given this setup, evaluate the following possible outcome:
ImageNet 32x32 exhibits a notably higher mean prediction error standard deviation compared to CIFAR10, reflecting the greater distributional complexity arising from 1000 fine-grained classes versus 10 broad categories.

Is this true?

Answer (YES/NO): NO